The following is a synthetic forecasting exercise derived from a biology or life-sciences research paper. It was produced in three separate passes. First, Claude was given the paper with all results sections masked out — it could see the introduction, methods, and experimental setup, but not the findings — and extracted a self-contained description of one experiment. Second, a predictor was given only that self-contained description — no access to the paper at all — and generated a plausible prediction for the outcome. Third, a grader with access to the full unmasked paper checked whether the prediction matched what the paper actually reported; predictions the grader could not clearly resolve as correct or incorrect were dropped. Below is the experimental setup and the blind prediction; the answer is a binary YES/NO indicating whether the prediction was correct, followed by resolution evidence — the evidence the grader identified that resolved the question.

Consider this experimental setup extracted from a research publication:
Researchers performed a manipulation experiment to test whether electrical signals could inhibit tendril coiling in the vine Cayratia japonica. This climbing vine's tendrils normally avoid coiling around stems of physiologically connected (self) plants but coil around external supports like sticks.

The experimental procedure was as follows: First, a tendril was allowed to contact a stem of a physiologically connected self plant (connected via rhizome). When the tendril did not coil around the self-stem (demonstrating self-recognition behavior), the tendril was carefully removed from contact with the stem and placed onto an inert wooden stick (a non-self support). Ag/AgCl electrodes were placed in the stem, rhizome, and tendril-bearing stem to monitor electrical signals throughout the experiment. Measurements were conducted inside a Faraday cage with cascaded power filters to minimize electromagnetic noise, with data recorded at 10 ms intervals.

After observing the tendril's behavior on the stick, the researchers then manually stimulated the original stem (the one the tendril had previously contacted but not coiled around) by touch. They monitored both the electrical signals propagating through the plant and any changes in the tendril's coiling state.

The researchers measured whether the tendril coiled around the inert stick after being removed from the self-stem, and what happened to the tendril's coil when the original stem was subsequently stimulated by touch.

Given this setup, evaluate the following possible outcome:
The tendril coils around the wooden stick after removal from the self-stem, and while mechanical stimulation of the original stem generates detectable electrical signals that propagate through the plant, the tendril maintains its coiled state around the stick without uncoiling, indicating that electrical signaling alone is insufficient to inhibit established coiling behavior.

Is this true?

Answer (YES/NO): NO